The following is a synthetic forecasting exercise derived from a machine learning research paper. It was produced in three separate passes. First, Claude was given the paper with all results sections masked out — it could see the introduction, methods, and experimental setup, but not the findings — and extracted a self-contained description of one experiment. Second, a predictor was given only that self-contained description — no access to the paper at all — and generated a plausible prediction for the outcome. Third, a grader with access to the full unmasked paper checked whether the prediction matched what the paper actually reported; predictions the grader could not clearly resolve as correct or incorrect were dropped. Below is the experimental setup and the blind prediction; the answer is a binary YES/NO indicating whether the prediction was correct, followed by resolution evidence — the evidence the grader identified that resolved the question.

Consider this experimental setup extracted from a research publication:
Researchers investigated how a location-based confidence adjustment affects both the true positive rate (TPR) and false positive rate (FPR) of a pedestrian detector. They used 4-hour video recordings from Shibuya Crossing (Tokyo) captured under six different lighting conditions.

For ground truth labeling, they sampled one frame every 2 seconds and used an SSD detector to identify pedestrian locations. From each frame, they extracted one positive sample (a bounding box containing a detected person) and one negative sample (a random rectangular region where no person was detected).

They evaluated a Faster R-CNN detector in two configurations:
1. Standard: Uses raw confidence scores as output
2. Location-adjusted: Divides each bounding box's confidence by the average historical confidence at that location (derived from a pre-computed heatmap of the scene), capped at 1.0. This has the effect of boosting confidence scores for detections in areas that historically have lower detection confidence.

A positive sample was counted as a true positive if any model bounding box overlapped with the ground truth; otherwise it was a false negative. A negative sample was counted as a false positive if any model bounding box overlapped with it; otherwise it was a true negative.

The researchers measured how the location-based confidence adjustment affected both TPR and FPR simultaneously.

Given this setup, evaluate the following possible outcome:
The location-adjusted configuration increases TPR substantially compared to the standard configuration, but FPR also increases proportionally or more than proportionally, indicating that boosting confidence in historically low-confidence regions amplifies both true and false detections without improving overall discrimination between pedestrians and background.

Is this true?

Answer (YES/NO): NO